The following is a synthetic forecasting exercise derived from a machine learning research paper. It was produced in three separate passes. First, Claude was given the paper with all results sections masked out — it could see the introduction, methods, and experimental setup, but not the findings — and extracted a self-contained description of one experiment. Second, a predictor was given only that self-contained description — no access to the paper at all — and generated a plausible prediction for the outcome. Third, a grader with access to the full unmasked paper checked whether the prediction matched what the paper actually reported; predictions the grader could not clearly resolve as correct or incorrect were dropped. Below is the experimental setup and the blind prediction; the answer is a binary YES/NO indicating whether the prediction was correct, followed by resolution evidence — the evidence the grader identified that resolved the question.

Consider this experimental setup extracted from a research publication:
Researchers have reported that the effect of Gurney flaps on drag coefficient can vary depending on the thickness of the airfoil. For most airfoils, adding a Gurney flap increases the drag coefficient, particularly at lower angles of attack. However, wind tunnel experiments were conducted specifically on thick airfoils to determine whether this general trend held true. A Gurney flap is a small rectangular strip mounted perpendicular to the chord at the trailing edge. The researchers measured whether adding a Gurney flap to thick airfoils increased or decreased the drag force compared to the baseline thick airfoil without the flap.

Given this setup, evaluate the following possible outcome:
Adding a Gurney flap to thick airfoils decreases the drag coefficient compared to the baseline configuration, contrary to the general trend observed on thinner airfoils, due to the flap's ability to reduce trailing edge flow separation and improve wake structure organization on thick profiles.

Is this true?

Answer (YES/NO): NO